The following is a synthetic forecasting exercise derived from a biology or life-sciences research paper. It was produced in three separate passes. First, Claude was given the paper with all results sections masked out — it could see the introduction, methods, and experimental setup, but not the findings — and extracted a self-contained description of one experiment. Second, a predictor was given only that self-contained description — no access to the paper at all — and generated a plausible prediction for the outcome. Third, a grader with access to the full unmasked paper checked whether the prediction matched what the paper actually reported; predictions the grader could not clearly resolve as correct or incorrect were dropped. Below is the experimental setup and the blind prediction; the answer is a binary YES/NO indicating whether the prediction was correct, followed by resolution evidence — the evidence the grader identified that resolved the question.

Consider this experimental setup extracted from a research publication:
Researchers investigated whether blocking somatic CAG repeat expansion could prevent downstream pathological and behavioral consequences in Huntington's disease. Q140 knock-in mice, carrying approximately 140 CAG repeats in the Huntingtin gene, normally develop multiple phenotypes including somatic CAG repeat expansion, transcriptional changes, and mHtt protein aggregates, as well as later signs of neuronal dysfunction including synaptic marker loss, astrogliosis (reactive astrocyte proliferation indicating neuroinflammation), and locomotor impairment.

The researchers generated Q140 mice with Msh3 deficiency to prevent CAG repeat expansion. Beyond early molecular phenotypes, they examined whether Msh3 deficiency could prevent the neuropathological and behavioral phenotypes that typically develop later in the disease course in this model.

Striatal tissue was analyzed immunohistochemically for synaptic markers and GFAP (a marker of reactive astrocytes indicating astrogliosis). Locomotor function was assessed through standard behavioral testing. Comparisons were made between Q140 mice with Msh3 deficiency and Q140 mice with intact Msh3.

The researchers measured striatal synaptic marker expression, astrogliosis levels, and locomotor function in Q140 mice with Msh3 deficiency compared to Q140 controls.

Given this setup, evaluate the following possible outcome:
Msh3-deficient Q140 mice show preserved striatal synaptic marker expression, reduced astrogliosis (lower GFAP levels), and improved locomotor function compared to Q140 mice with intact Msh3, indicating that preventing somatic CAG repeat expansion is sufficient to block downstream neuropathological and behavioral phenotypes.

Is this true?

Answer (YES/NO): YES